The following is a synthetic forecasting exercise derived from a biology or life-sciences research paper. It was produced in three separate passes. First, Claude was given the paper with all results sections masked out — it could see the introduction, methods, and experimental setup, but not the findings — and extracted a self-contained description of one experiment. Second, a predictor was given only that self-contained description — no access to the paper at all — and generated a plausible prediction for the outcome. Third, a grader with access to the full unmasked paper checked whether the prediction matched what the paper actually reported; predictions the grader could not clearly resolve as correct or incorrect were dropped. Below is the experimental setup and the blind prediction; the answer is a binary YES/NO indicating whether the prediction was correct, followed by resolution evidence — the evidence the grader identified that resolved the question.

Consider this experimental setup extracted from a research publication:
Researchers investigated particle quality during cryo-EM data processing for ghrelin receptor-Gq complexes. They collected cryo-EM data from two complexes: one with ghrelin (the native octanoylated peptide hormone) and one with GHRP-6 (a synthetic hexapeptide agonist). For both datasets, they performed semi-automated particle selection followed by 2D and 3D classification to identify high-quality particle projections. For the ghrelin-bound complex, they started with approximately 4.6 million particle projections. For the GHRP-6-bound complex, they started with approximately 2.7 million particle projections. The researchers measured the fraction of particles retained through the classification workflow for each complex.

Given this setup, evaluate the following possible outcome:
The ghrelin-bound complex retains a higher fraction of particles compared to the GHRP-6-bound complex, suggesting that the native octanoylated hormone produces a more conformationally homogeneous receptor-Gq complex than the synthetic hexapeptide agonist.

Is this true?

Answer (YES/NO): YES